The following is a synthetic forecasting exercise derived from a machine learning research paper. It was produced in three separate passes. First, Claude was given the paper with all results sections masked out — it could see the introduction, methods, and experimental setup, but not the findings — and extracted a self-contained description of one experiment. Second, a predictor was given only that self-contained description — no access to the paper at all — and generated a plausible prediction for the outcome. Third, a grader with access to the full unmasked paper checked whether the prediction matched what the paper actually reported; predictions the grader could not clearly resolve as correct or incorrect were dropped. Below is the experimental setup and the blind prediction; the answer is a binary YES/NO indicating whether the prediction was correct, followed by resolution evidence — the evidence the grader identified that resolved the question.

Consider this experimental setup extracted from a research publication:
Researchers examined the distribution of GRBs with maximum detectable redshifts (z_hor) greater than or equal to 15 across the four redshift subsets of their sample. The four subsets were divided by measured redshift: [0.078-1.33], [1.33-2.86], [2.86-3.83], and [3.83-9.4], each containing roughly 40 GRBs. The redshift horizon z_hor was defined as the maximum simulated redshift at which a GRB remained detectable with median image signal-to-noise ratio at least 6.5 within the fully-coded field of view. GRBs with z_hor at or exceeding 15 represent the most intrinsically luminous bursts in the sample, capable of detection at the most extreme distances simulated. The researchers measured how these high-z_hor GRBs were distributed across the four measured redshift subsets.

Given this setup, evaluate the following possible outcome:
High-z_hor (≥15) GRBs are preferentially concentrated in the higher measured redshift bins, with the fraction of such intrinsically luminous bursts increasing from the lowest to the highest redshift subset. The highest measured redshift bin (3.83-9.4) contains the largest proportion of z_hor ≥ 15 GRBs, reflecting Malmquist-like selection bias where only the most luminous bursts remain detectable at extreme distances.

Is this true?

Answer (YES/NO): NO